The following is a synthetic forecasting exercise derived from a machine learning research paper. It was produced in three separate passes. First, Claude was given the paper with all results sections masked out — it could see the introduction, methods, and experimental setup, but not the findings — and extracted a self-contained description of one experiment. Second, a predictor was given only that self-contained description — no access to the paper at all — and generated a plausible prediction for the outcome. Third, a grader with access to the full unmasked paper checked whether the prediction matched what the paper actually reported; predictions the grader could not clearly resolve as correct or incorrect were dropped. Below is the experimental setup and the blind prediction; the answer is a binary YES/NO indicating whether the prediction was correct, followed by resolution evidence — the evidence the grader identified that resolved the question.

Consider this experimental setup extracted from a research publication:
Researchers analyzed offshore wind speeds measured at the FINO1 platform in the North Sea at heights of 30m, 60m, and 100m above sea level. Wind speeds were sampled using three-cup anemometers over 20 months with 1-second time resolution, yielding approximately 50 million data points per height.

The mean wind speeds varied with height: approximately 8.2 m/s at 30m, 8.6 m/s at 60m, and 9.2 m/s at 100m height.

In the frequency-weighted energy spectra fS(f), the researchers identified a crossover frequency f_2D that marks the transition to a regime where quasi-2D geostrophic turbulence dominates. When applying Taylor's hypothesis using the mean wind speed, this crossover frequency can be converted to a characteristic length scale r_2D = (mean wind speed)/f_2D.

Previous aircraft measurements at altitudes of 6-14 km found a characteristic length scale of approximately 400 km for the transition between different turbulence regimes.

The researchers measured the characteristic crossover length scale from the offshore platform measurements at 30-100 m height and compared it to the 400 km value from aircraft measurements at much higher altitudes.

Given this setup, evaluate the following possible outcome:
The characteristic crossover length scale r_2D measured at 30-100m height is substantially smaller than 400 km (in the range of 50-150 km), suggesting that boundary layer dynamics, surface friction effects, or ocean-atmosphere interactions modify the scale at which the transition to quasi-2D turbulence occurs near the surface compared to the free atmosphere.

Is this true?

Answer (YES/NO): NO